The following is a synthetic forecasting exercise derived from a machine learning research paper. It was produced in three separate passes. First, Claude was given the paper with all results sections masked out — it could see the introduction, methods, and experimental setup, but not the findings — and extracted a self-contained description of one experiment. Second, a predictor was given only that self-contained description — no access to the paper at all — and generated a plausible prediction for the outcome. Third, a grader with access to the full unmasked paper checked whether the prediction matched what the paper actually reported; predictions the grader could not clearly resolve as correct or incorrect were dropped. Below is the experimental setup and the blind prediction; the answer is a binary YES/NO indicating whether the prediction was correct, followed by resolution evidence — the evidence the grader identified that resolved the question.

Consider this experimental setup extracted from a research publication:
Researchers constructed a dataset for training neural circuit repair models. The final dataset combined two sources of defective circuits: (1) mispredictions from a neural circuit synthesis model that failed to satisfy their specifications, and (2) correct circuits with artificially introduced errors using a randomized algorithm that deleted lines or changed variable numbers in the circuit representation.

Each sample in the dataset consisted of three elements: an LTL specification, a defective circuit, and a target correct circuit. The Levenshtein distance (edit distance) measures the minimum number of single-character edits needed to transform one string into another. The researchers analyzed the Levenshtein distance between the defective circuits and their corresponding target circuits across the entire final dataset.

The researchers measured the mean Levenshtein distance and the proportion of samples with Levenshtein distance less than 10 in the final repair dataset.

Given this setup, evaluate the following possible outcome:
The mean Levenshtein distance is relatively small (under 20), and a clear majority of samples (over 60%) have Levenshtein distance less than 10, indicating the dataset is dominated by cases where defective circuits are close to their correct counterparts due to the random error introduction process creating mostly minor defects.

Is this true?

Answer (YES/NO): NO